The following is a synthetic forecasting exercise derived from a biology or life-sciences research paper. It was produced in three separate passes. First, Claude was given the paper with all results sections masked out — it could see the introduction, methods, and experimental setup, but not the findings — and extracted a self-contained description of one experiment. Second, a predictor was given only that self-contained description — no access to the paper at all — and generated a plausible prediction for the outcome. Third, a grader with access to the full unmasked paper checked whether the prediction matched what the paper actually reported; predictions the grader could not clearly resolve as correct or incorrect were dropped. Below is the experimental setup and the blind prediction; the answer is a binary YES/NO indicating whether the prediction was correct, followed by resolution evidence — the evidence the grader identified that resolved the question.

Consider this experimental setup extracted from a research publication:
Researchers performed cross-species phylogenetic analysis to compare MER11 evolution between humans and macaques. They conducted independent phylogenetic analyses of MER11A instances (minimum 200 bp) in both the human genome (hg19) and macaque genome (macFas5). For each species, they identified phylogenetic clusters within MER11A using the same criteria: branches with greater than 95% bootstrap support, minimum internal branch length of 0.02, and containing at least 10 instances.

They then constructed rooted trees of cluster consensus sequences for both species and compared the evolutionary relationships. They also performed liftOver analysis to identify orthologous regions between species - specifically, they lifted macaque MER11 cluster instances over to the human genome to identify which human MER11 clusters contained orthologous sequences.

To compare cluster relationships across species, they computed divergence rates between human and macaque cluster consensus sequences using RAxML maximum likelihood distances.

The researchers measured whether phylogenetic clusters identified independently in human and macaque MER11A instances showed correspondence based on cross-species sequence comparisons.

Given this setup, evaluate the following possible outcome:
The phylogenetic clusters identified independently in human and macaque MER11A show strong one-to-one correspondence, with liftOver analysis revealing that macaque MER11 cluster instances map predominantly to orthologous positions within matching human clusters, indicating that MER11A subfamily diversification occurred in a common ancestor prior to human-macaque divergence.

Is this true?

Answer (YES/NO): NO